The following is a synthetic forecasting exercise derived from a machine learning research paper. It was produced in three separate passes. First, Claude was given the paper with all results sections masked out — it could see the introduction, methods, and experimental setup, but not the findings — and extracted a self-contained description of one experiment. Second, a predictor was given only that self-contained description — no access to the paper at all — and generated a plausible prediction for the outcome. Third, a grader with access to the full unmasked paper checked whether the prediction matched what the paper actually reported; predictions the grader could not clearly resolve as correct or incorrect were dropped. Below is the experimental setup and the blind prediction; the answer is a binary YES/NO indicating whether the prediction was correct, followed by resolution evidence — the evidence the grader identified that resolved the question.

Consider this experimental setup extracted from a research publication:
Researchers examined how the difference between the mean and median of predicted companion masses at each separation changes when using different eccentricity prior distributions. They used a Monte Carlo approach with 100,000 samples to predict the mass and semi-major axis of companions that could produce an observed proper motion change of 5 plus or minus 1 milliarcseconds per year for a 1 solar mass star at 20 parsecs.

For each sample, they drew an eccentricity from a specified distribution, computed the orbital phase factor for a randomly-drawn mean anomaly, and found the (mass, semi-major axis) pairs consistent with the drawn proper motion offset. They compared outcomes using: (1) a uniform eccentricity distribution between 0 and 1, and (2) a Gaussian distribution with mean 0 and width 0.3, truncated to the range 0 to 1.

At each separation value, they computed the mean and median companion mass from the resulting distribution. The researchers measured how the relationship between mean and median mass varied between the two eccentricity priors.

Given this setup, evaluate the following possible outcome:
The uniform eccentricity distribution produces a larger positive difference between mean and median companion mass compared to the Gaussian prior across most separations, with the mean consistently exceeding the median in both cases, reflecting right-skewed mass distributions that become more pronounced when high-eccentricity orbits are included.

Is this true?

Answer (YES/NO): YES